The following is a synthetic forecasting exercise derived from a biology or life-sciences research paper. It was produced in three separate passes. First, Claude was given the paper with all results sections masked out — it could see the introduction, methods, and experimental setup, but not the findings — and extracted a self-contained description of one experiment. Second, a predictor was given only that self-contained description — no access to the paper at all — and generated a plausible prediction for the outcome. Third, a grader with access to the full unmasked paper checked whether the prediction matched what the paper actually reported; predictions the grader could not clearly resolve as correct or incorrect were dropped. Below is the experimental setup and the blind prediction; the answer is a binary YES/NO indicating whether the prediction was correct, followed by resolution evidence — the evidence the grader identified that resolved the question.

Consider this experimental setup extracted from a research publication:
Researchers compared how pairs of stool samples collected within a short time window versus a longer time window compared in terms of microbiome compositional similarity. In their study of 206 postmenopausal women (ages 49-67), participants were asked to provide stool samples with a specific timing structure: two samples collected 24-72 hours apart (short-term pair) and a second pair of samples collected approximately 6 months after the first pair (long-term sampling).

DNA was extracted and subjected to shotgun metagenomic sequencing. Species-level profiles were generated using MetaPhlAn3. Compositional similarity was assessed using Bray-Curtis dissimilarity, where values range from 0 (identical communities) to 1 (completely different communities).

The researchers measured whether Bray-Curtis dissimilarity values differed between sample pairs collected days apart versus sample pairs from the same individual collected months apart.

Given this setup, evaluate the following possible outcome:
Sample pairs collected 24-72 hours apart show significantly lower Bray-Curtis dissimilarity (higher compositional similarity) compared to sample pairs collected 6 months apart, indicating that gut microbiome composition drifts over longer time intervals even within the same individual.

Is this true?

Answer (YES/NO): NO